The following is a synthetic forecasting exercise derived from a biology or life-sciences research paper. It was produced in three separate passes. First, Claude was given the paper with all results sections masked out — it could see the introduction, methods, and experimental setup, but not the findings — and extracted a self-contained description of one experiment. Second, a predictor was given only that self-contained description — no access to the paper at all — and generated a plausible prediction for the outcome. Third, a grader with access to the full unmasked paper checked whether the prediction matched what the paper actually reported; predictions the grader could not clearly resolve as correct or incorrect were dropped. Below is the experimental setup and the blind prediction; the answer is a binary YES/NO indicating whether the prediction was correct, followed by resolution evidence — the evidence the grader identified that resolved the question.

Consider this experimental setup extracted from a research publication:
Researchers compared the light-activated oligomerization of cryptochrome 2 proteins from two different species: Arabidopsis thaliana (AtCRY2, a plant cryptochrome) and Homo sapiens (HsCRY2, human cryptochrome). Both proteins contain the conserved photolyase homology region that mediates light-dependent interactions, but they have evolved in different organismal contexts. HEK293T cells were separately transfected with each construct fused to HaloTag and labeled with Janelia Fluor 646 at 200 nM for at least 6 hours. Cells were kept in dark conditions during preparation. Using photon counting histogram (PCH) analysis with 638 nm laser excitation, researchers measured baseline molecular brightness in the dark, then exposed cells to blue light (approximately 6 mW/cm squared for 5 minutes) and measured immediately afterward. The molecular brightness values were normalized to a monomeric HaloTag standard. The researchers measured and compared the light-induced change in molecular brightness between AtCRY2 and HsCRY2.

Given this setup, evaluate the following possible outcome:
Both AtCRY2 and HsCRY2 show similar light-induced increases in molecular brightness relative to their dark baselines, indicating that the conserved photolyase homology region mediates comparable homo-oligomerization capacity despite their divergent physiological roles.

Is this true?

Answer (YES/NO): NO